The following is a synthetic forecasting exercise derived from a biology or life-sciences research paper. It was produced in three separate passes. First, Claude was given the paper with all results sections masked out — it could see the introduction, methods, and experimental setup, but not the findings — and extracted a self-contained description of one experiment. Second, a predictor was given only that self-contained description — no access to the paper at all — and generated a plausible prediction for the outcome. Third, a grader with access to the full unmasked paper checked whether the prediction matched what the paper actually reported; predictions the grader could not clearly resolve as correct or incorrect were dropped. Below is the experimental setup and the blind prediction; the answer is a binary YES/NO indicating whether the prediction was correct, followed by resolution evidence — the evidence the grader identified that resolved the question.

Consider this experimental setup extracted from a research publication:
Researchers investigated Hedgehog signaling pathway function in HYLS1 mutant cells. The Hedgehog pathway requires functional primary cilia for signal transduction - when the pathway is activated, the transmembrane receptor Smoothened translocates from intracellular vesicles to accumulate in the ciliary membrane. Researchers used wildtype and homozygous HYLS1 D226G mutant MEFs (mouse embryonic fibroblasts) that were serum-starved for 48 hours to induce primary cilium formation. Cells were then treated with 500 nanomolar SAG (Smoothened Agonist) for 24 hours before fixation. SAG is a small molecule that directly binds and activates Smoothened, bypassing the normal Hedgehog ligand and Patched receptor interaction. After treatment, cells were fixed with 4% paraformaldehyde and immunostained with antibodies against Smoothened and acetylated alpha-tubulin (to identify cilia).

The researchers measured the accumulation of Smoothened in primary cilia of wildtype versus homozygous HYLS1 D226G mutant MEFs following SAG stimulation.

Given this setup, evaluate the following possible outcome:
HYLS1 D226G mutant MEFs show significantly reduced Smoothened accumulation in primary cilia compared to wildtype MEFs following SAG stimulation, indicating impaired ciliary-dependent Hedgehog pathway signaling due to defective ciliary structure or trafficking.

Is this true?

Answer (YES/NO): NO